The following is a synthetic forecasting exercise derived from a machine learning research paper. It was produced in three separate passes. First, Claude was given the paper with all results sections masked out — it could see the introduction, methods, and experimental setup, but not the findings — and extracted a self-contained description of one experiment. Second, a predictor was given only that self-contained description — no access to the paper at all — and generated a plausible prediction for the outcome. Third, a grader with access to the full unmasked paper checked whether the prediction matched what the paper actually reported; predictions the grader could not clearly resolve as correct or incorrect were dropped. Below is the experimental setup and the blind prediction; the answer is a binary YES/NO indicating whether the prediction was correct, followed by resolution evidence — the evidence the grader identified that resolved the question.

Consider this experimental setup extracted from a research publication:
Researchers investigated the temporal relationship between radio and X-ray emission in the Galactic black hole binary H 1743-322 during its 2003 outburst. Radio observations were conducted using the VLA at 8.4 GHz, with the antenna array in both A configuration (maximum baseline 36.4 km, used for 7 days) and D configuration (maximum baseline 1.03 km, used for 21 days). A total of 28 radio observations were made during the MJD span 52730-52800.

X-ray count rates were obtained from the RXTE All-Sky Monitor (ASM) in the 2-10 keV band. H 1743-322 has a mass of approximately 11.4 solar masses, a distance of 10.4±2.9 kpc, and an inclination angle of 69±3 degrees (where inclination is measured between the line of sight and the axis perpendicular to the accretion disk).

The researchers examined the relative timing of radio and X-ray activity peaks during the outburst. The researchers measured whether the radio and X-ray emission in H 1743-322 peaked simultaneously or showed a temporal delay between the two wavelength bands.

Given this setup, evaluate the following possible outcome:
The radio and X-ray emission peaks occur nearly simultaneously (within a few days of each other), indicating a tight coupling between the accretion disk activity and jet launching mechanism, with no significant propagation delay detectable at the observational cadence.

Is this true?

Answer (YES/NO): NO